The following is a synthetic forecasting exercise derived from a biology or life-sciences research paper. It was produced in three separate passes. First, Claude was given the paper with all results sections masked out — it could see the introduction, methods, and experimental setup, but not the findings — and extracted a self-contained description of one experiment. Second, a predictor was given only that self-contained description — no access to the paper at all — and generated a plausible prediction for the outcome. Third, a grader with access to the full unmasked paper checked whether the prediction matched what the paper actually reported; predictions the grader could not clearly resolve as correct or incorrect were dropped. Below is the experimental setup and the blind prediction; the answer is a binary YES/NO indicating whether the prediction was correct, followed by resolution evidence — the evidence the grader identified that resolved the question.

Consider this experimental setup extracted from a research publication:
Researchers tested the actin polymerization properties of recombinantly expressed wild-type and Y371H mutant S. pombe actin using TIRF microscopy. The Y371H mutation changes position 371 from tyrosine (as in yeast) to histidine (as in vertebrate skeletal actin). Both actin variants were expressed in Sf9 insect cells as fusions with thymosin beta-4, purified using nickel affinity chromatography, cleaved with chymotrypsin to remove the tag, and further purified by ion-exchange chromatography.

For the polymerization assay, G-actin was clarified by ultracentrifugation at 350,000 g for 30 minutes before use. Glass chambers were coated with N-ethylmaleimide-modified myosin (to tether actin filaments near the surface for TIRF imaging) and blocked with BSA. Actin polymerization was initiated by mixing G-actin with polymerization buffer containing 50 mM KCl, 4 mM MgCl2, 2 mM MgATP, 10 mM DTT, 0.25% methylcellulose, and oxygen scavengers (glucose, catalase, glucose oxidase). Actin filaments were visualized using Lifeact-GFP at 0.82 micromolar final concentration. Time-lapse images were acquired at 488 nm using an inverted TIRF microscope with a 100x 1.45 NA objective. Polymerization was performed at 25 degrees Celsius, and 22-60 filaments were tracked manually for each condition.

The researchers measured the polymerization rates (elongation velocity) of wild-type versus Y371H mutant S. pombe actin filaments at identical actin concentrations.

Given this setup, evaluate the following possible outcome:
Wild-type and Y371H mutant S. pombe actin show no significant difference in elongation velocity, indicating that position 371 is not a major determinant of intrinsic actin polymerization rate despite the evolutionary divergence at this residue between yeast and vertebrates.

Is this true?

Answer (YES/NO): NO